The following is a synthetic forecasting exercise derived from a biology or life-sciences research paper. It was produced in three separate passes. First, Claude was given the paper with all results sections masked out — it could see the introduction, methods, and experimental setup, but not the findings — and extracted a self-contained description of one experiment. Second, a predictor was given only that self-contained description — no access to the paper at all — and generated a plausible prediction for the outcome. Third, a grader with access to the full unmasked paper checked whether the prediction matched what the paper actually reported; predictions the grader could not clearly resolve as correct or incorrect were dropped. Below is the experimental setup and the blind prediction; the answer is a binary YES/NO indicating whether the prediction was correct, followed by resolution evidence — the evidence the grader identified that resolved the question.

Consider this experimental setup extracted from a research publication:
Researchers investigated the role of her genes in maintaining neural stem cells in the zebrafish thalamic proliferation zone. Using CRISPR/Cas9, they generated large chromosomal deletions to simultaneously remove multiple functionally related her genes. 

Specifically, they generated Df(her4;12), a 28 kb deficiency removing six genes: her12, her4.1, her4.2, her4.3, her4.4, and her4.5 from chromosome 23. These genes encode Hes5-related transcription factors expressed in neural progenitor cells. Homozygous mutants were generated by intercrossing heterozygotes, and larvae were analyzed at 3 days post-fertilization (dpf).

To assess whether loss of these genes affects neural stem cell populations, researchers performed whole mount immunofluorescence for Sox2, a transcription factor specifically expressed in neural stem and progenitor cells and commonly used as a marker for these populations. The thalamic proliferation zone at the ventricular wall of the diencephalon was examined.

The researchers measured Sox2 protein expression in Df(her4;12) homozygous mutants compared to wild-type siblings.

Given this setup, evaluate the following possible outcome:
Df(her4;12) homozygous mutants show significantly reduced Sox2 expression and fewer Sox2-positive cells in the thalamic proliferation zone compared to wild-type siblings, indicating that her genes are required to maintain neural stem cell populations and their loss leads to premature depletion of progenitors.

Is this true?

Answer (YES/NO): NO